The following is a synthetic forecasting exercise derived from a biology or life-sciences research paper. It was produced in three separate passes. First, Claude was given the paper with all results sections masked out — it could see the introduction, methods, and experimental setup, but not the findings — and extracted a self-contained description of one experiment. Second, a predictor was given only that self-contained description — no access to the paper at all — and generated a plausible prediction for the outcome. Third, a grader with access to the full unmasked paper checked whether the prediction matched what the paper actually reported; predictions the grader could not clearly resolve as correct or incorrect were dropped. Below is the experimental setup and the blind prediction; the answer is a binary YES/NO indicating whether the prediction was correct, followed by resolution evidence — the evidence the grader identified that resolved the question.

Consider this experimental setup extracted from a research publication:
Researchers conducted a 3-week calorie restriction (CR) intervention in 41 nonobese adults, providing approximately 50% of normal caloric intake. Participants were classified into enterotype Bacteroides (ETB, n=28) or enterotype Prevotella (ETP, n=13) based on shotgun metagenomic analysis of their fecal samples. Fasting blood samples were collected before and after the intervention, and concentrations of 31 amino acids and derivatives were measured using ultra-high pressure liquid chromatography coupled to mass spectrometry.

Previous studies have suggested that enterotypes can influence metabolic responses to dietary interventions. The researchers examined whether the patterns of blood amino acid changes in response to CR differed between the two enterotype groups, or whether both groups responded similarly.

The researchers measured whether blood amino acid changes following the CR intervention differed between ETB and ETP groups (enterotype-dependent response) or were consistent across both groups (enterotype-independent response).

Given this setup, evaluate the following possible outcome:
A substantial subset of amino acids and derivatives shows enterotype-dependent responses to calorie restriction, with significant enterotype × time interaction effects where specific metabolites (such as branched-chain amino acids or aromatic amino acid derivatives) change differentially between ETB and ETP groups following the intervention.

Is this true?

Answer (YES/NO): NO